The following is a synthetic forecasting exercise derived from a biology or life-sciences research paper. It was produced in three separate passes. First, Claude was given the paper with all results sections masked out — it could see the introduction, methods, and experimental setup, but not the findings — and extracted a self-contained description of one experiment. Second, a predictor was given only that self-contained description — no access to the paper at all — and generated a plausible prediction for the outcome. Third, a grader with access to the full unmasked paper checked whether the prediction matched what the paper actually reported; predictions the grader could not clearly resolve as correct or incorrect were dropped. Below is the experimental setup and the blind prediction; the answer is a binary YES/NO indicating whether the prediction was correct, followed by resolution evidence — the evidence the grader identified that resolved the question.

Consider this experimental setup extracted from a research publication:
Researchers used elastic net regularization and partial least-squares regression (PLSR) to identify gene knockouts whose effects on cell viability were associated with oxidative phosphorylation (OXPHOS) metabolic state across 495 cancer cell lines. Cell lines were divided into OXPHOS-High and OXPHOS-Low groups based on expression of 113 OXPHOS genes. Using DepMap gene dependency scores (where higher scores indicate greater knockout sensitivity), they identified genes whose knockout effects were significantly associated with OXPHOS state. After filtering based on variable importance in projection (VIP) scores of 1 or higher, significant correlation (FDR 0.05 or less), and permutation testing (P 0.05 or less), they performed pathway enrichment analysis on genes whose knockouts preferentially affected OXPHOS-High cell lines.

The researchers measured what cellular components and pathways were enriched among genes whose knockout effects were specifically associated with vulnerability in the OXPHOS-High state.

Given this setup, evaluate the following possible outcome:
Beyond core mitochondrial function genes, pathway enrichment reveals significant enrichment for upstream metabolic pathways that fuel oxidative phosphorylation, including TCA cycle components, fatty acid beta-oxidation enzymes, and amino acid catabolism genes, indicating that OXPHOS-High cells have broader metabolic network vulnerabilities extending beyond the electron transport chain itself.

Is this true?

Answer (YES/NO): NO